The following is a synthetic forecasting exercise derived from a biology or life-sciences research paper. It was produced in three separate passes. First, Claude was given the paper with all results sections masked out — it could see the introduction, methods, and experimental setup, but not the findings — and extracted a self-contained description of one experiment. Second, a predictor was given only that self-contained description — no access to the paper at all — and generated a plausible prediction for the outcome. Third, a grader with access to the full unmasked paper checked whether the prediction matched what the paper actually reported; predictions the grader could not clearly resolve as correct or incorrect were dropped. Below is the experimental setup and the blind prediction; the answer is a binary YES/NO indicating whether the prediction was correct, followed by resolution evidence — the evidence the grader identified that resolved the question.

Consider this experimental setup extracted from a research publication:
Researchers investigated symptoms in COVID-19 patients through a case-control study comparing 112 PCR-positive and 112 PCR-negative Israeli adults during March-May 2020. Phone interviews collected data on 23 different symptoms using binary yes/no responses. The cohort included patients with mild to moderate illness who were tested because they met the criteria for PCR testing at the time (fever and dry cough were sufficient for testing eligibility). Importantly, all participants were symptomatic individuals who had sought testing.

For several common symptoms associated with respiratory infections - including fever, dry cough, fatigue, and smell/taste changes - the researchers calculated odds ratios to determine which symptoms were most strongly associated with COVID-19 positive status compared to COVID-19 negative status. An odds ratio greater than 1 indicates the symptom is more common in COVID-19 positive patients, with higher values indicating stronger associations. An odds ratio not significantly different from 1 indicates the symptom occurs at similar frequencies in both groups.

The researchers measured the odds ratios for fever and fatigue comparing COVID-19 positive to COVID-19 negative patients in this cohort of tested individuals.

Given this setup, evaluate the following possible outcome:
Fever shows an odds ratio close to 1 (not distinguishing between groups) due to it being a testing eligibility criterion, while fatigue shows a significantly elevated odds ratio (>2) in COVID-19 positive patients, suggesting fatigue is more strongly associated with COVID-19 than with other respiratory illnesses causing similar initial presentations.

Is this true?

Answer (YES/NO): NO